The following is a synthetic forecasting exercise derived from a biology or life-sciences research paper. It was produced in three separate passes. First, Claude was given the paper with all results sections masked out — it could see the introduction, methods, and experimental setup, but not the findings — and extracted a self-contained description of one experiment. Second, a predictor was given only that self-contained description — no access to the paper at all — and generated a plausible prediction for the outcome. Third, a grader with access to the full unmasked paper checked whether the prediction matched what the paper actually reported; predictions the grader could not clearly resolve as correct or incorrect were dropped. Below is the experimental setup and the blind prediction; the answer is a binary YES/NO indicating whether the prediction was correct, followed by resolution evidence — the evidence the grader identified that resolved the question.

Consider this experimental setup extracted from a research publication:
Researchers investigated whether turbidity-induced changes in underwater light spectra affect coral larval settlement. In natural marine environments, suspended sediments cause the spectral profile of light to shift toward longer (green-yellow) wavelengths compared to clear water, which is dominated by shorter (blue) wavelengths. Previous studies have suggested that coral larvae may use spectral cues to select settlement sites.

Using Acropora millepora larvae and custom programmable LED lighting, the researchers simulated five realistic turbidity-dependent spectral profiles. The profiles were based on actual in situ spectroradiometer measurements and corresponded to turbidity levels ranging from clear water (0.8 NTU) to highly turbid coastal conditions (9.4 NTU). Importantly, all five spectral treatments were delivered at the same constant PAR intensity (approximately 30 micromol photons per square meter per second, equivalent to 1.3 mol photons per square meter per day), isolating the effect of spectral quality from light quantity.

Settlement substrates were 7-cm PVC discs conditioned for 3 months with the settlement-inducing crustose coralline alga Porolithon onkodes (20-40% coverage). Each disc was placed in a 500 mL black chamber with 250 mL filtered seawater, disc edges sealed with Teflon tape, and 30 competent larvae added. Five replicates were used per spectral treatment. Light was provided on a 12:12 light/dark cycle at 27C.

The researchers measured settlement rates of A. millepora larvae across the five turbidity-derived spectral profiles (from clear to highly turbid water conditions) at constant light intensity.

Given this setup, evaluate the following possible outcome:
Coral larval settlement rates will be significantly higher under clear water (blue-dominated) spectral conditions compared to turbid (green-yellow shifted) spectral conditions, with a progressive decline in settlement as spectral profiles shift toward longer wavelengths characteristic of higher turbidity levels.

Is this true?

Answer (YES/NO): NO